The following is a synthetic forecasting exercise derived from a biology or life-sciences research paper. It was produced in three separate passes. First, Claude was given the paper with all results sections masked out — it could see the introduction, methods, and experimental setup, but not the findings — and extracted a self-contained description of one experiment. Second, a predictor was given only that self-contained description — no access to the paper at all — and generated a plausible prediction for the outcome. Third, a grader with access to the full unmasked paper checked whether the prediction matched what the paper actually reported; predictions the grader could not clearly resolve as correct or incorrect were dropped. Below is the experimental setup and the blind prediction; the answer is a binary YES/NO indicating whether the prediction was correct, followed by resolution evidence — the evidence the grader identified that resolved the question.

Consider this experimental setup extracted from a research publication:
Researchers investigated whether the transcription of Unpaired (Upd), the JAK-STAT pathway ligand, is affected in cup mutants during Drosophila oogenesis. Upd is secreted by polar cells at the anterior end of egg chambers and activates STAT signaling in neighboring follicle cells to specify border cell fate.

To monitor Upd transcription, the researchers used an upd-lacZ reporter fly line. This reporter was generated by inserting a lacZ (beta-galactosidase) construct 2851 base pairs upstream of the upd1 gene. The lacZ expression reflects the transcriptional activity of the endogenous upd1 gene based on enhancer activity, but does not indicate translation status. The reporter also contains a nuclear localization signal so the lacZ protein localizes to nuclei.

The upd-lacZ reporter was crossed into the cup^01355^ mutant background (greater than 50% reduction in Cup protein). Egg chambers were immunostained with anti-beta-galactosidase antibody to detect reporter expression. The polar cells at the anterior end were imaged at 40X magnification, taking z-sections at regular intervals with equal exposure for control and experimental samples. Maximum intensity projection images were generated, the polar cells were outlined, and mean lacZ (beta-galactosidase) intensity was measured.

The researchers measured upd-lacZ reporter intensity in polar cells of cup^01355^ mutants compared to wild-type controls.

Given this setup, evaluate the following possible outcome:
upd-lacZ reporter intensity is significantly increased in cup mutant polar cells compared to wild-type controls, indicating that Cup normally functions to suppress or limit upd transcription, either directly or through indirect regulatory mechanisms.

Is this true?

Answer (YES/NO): NO